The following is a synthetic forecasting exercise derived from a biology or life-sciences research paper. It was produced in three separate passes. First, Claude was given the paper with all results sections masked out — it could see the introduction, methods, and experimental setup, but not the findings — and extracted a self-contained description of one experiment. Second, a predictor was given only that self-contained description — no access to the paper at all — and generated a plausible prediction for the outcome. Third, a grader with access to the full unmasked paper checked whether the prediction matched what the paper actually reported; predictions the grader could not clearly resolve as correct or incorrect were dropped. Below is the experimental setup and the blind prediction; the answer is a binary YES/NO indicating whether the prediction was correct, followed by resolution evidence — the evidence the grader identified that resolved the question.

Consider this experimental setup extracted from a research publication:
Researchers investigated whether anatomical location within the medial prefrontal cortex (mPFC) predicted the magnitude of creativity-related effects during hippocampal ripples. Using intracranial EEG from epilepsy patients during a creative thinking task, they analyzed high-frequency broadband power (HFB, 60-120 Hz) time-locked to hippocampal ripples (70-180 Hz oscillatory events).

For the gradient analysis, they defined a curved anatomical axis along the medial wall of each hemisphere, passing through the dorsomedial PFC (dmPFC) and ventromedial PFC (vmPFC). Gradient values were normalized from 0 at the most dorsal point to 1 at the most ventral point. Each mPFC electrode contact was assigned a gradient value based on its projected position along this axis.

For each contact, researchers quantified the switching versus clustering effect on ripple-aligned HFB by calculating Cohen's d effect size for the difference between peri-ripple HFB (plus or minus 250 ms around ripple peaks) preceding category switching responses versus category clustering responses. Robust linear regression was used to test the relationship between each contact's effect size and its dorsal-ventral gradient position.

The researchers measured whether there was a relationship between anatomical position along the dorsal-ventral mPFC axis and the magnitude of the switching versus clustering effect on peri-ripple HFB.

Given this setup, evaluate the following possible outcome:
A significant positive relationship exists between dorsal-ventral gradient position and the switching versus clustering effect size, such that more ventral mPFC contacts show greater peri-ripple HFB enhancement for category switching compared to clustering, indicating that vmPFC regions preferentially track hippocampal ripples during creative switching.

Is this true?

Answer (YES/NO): NO